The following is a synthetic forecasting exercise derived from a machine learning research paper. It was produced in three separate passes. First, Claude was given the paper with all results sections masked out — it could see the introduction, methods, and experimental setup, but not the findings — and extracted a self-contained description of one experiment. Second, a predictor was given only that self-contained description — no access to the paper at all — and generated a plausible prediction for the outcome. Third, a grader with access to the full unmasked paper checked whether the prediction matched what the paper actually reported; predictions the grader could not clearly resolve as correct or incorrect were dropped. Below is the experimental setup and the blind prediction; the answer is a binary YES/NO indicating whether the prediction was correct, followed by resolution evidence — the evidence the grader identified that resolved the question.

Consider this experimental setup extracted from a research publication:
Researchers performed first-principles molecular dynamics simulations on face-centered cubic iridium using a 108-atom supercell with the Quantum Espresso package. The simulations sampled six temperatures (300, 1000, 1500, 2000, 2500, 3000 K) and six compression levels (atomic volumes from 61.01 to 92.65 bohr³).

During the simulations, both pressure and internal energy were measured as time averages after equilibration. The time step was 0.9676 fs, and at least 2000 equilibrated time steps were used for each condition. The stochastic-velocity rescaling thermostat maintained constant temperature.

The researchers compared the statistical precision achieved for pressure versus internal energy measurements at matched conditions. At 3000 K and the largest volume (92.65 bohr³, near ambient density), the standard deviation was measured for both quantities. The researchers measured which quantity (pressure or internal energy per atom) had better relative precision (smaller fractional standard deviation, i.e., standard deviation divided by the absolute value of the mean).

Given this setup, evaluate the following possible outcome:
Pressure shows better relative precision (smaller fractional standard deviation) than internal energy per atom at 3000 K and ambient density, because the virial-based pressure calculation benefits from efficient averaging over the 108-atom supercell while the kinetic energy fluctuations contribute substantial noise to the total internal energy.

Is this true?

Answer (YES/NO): NO